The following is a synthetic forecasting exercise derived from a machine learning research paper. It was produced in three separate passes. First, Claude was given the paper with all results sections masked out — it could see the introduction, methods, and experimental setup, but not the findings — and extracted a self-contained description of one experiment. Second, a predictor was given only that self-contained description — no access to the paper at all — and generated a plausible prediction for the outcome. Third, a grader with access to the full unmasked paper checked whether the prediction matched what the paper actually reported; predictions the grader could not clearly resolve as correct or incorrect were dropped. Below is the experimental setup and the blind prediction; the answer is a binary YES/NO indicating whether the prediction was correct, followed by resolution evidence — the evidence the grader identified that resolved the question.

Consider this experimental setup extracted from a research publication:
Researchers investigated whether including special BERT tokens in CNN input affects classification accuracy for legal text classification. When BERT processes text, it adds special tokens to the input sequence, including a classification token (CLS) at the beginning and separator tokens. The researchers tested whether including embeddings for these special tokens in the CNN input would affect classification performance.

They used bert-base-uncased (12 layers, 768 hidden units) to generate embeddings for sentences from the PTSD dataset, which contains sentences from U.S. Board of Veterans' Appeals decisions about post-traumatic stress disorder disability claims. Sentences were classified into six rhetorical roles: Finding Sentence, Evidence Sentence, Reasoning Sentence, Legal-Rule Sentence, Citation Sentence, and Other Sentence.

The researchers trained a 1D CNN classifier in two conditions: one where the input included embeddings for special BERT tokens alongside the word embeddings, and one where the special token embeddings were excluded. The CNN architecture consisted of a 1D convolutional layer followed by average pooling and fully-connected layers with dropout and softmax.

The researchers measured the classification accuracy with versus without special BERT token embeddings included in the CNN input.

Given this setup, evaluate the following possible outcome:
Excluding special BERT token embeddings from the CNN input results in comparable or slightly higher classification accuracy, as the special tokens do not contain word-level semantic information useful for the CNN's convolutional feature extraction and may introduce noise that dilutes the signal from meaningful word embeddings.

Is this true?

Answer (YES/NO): NO